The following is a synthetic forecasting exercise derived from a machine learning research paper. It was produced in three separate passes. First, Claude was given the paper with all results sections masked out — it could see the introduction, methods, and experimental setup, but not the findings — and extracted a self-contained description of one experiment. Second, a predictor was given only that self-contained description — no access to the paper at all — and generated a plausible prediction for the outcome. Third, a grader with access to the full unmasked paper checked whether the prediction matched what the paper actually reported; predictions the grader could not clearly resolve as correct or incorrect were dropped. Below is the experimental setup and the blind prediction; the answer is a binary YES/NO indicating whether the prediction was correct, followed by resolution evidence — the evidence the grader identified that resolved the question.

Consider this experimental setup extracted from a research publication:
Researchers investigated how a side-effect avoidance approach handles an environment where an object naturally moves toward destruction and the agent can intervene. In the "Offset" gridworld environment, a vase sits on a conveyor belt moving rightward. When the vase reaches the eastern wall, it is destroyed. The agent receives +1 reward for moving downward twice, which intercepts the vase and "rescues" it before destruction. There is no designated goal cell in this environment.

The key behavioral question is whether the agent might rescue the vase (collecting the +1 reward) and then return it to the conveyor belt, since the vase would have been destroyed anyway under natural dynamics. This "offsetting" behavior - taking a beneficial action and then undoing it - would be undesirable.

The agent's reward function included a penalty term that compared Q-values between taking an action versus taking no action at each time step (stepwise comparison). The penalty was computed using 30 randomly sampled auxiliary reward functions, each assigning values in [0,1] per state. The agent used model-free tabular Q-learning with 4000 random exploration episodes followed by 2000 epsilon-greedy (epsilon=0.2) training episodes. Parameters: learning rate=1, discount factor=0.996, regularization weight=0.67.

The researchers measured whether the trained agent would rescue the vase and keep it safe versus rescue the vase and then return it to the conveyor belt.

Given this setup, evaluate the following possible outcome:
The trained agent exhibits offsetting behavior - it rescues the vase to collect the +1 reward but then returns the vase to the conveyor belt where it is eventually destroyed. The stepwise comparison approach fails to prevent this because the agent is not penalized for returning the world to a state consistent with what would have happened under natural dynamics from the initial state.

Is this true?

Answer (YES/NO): NO